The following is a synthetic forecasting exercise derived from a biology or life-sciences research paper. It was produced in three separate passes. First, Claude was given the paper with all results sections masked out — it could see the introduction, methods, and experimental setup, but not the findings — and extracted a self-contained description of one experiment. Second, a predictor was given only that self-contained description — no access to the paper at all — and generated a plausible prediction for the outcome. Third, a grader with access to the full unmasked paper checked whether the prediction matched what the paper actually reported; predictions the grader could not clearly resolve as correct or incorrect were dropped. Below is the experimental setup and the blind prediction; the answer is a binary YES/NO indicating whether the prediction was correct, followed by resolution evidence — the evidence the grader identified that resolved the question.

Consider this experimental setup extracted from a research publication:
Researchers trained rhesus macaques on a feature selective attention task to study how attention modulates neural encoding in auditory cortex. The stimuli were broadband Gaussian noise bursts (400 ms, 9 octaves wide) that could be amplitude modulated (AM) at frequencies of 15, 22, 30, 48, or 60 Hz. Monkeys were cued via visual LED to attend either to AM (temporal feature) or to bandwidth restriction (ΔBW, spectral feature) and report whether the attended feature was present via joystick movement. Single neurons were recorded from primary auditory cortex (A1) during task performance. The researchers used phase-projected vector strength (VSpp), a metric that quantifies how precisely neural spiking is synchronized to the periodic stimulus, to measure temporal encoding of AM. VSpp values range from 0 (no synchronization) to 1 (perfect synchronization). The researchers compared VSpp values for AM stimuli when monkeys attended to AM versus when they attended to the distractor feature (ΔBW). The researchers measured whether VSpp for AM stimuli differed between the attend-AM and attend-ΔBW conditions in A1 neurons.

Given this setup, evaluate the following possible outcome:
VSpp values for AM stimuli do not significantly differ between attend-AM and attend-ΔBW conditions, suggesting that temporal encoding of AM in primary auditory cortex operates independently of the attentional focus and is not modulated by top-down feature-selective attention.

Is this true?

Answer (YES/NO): YES